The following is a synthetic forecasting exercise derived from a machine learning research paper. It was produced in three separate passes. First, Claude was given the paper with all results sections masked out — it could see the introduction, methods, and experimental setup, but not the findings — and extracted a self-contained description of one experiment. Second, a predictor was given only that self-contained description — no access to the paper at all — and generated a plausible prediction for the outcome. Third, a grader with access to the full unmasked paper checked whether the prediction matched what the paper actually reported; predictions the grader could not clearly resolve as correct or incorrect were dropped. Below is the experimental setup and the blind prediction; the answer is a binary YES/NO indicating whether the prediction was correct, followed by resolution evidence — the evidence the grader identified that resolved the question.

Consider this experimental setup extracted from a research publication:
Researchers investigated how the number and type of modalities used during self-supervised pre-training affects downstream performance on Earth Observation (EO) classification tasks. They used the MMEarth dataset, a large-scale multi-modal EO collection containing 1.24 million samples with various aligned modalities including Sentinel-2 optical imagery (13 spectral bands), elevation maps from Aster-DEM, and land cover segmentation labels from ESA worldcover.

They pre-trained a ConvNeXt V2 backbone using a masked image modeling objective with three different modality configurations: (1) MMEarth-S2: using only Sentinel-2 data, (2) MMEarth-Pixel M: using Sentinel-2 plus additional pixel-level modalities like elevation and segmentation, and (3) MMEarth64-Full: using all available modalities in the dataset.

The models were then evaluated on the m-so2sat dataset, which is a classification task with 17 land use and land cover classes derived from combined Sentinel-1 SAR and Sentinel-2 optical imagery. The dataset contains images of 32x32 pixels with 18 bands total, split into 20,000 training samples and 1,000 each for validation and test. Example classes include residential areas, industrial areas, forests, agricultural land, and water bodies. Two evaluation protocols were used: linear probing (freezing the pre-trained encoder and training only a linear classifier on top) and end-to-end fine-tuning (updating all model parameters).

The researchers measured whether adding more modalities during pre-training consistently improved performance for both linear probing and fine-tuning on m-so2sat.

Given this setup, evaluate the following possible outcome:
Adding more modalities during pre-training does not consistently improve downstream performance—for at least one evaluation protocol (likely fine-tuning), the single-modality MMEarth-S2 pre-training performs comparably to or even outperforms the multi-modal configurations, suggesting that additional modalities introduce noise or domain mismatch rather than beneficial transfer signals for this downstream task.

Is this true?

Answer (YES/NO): NO